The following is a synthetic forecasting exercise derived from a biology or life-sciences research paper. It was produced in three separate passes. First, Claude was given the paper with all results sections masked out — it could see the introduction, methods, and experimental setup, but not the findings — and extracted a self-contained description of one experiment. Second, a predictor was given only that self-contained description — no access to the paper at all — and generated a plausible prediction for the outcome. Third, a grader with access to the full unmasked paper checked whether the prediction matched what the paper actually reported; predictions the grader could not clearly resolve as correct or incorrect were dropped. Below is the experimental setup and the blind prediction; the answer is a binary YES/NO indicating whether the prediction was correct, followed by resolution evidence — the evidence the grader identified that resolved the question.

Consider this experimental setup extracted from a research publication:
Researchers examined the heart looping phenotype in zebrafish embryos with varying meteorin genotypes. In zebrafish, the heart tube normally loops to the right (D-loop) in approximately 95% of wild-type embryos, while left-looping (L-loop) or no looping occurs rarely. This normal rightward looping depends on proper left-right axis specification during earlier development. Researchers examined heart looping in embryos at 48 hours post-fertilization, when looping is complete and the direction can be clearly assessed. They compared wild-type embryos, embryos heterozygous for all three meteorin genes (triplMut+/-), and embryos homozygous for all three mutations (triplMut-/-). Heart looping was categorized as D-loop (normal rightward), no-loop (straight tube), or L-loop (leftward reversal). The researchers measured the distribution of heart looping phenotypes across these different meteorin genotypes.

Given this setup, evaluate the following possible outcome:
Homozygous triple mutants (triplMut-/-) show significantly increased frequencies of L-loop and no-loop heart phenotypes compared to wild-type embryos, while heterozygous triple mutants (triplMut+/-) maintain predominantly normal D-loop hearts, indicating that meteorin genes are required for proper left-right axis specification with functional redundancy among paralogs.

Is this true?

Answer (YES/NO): YES